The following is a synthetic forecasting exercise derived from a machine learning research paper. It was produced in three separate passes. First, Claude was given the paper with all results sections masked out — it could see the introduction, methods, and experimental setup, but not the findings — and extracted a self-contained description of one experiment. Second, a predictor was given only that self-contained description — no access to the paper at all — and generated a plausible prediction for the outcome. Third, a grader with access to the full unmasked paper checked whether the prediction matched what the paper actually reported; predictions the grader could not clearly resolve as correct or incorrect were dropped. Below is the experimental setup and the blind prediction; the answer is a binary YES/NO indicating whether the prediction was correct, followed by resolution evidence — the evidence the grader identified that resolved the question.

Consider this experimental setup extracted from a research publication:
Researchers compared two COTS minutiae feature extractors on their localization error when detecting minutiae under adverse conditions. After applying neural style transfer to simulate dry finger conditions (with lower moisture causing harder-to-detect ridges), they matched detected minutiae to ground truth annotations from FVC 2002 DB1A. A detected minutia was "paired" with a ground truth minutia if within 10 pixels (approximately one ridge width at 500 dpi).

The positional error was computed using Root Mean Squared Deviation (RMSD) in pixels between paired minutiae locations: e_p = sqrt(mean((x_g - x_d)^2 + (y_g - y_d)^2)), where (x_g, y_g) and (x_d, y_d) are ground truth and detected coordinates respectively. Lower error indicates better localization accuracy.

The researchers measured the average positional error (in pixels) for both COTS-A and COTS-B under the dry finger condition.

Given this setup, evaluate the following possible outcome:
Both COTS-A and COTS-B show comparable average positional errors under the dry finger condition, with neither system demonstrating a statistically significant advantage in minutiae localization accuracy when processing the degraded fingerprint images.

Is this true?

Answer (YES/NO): YES